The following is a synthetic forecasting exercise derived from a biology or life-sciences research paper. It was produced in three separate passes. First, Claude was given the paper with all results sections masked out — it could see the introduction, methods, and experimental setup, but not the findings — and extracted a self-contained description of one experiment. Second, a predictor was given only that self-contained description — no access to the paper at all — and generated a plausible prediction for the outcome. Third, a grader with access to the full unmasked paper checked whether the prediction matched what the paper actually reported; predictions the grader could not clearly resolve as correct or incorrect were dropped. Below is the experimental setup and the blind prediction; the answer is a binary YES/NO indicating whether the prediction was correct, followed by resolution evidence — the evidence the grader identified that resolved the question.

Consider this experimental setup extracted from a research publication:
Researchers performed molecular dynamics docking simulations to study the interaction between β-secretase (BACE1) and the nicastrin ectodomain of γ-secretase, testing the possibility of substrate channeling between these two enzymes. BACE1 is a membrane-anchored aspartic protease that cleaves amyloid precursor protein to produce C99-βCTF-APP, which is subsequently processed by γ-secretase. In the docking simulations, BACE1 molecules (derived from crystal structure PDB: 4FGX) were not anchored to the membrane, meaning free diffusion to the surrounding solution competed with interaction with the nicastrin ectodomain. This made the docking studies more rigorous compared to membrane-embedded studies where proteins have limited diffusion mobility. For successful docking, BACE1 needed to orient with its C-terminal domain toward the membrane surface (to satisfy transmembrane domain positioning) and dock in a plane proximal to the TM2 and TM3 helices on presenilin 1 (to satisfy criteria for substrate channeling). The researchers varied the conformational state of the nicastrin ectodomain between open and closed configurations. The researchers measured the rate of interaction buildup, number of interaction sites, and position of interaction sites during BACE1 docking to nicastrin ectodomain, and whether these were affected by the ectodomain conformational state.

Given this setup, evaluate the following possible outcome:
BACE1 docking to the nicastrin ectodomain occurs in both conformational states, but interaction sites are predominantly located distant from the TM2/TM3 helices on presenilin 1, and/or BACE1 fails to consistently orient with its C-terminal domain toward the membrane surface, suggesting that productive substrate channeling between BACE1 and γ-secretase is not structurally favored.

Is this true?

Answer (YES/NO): NO